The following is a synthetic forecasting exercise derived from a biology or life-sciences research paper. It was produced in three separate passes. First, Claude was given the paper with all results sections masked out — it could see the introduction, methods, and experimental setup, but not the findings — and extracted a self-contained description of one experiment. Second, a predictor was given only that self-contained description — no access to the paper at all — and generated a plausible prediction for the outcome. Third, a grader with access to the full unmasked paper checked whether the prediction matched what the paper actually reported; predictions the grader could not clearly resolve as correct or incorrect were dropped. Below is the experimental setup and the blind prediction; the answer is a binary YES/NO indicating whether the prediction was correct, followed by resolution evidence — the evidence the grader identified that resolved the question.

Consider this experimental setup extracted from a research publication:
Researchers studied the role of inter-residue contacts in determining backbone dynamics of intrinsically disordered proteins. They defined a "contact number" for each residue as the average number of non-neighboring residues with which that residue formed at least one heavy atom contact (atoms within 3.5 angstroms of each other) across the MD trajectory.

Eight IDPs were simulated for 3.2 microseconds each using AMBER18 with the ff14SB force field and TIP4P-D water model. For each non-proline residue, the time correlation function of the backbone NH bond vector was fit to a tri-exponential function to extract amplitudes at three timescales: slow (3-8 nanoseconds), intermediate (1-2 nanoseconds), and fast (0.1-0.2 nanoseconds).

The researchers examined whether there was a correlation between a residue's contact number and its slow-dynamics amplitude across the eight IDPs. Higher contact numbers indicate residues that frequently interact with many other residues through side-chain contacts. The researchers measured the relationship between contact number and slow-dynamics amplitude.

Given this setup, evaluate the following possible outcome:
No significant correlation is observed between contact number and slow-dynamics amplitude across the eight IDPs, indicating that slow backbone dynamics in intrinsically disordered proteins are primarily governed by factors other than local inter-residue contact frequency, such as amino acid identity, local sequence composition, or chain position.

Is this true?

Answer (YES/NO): NO